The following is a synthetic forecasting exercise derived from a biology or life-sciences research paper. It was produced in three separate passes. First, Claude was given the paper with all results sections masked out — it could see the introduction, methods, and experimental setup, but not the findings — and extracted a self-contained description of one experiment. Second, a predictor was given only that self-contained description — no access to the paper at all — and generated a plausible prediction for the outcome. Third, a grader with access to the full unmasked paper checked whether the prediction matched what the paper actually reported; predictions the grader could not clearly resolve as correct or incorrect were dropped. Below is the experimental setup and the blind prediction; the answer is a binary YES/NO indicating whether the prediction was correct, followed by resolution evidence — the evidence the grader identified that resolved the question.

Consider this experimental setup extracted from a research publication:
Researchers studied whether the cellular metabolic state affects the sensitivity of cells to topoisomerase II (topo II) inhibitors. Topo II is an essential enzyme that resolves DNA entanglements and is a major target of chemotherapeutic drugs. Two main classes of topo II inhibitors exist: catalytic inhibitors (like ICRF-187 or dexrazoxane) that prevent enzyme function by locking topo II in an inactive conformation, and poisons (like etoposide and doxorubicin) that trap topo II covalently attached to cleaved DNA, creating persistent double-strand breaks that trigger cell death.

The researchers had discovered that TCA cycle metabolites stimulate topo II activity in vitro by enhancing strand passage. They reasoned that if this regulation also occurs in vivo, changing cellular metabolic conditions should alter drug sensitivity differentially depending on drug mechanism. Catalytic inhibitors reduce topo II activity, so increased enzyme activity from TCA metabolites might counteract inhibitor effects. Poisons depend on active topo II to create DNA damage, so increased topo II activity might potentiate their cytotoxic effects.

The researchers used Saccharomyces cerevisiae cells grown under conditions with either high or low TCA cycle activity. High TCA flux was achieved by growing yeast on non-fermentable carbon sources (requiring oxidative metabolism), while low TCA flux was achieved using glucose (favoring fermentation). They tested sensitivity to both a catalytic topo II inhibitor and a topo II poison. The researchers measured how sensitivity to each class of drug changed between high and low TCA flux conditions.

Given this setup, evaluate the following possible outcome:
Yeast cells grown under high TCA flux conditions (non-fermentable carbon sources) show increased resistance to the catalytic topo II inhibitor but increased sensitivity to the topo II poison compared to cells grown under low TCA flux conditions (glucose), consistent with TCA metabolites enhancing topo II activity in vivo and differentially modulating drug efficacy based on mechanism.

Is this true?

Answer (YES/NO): YES